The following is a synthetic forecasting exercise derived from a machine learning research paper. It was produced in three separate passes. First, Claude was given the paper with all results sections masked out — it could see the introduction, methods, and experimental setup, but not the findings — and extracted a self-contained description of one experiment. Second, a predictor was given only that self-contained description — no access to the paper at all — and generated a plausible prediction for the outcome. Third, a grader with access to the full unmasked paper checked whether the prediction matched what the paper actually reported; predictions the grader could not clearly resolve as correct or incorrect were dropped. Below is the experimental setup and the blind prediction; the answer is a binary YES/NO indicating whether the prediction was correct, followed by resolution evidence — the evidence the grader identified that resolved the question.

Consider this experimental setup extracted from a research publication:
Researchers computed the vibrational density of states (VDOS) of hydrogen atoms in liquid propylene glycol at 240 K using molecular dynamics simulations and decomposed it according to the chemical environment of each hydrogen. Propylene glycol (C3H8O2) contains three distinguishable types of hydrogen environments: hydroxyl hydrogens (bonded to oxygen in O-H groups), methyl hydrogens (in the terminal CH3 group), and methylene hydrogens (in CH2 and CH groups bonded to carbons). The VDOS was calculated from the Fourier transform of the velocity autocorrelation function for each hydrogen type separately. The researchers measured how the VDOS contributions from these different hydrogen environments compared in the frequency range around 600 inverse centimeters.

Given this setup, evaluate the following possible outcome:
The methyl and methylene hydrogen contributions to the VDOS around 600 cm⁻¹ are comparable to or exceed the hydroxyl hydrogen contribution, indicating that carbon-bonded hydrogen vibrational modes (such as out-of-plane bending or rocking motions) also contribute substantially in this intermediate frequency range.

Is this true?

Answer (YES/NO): NO